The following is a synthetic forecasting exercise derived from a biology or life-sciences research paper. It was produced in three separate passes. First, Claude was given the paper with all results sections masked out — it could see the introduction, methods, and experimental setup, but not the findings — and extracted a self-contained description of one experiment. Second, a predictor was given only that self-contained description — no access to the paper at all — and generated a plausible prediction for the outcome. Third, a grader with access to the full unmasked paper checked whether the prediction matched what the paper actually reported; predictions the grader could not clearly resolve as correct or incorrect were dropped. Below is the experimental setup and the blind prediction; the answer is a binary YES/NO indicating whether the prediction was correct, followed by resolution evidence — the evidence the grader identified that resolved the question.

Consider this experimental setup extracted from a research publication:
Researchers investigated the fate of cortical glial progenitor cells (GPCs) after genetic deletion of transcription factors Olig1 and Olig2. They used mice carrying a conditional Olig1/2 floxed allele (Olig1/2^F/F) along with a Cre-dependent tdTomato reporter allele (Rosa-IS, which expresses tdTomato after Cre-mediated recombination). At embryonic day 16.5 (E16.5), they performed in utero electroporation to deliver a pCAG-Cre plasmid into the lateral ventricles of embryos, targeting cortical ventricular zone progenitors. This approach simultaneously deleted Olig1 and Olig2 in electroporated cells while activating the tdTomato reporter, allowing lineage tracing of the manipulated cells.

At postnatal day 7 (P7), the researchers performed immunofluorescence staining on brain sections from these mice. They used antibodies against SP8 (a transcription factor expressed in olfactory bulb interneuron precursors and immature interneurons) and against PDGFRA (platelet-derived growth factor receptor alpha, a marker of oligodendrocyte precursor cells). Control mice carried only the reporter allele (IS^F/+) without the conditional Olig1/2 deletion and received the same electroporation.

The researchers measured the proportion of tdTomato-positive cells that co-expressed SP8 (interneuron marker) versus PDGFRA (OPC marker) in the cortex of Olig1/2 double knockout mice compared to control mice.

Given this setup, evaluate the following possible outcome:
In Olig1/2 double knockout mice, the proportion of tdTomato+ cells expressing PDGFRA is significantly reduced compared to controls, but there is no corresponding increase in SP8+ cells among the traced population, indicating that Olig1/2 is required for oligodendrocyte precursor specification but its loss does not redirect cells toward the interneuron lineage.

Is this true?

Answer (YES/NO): NO